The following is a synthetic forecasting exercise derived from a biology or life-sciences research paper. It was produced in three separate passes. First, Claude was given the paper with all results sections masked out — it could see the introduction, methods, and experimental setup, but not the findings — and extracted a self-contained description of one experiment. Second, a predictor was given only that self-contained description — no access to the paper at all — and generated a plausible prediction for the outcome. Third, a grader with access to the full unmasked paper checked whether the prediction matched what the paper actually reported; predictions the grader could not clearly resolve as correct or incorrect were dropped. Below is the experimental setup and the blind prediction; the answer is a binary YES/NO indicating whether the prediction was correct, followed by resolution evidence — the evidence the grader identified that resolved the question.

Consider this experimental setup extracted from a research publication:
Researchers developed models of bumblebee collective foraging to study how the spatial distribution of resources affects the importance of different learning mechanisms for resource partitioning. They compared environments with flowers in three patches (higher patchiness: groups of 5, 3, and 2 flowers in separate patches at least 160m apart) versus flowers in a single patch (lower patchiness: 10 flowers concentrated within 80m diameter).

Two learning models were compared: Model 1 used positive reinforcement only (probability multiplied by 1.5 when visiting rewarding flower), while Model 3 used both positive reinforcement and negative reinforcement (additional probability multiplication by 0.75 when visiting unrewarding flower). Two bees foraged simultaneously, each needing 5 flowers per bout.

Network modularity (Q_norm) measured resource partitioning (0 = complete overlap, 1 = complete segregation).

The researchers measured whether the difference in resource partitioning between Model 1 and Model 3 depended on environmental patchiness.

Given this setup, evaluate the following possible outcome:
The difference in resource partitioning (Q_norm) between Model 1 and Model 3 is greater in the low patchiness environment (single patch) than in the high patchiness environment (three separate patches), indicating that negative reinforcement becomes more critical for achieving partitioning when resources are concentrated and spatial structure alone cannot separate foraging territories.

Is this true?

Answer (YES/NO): NO